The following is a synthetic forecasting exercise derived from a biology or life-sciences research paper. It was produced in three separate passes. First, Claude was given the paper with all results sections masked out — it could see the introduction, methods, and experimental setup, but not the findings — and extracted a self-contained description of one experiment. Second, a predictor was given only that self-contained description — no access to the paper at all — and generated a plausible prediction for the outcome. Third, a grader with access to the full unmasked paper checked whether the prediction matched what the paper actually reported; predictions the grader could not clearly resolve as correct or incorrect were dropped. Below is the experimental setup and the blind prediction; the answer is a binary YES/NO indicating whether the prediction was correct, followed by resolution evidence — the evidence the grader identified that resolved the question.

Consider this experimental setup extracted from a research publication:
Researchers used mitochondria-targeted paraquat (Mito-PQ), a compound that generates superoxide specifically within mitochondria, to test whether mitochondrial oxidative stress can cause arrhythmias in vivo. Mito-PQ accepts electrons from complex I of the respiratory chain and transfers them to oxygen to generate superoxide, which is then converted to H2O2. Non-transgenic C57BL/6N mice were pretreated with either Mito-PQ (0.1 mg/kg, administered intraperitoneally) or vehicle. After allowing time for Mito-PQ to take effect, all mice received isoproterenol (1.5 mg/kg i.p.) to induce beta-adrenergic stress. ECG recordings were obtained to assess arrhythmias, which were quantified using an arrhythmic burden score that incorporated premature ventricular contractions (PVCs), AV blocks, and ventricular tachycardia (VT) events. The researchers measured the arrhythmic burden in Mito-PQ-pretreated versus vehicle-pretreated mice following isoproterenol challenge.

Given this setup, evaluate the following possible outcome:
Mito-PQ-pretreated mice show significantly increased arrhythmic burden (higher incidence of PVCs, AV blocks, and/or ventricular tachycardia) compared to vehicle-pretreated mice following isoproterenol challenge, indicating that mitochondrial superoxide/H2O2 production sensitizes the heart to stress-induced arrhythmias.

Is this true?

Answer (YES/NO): YES